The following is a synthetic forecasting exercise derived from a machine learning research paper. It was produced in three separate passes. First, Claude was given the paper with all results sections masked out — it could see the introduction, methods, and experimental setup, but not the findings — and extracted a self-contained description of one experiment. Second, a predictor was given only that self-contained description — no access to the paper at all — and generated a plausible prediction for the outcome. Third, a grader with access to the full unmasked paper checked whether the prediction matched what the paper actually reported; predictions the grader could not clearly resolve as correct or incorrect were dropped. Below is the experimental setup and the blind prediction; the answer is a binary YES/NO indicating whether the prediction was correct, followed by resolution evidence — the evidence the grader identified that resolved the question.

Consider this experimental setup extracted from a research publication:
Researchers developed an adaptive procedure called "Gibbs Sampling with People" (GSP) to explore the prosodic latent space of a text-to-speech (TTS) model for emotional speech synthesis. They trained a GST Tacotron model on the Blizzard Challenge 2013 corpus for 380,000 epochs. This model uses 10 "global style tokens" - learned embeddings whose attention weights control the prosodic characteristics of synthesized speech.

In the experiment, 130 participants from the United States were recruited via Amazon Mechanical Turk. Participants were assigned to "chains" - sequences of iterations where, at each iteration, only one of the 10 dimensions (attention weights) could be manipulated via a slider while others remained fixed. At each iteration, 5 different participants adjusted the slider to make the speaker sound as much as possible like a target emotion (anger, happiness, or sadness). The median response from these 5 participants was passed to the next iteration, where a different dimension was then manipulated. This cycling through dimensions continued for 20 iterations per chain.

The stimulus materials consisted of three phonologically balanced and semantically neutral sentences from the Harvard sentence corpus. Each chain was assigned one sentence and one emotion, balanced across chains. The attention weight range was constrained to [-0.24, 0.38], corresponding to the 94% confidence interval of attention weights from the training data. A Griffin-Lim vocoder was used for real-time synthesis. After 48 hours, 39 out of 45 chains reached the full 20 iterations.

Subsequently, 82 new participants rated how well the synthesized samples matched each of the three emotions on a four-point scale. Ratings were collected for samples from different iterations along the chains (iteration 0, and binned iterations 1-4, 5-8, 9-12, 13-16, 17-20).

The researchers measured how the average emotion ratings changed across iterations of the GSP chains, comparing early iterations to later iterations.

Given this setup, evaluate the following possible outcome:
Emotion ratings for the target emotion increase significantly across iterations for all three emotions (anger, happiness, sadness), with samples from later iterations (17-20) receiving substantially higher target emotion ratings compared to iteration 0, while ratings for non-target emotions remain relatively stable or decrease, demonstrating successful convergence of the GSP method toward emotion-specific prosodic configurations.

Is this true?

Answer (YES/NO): YES